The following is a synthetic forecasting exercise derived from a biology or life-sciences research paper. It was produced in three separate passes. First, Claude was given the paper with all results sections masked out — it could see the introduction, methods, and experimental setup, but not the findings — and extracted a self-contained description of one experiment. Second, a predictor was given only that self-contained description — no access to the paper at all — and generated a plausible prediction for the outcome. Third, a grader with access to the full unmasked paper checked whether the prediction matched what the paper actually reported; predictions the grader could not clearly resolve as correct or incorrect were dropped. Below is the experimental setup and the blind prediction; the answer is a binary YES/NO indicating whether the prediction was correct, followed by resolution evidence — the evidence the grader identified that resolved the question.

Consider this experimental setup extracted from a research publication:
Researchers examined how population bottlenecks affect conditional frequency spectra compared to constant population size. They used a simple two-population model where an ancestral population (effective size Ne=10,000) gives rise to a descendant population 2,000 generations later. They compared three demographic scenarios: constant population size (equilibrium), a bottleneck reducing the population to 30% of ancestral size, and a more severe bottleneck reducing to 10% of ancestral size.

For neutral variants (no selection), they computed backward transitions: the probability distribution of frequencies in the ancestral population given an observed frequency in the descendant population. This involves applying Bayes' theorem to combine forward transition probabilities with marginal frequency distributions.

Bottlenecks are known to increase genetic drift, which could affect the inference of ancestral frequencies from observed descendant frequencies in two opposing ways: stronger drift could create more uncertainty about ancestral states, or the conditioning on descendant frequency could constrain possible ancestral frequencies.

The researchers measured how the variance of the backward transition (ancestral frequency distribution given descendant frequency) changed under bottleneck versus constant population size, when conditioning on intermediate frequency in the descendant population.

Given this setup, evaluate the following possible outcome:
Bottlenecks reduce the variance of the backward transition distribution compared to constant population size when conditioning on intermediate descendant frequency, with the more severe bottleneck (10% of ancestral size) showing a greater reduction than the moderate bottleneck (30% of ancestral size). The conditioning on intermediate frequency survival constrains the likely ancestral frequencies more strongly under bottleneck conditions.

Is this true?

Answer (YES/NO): NO